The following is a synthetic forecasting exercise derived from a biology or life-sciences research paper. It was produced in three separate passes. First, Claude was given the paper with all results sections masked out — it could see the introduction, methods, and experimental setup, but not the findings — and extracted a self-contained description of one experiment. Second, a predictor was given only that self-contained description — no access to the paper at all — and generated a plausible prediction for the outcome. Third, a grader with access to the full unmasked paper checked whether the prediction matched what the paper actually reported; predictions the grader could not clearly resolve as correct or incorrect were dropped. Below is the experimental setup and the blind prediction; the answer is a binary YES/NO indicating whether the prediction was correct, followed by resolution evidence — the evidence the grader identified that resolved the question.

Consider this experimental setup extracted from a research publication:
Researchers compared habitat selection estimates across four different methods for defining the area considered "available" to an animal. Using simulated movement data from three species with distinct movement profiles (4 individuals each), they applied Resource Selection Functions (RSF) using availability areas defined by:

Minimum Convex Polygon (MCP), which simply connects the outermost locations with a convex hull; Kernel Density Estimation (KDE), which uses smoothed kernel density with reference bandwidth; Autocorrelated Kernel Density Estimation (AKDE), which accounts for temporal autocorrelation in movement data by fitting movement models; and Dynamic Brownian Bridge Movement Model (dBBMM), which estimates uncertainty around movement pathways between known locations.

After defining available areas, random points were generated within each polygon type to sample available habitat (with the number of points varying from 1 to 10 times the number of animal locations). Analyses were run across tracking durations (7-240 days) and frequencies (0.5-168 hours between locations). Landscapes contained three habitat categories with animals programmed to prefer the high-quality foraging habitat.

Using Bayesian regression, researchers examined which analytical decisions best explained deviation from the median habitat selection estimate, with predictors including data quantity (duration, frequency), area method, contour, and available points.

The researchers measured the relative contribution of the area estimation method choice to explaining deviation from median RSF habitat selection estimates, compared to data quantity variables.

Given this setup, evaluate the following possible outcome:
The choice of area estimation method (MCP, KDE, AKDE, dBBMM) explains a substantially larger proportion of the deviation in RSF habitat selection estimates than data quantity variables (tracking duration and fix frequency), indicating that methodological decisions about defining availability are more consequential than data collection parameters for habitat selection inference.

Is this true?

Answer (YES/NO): NO